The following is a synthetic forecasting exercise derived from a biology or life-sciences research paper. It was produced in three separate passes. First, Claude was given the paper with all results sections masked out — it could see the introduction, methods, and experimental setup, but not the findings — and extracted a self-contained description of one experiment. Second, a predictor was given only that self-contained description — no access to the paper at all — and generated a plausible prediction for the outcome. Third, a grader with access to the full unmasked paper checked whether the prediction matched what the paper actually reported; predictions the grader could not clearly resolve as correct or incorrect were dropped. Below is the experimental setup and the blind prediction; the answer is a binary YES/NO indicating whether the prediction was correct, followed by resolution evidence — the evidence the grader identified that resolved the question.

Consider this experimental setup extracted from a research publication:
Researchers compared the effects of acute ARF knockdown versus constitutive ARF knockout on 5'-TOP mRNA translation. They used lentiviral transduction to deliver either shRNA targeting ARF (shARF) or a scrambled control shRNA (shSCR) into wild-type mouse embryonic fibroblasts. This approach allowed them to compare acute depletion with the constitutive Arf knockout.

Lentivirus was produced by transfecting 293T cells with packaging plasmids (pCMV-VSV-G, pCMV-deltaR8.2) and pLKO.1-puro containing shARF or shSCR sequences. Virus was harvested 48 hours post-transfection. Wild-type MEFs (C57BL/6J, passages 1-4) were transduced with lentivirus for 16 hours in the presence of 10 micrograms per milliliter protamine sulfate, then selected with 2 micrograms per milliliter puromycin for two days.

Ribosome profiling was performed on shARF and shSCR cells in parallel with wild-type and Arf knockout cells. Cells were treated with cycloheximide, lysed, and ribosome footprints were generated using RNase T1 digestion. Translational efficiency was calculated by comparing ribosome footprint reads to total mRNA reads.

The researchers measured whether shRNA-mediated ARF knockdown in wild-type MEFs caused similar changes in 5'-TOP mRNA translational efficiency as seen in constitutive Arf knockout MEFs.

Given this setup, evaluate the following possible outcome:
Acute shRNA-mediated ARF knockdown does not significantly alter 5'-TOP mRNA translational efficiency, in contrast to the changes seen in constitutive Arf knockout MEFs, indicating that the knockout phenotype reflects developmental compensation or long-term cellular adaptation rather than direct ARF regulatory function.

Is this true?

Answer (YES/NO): NO